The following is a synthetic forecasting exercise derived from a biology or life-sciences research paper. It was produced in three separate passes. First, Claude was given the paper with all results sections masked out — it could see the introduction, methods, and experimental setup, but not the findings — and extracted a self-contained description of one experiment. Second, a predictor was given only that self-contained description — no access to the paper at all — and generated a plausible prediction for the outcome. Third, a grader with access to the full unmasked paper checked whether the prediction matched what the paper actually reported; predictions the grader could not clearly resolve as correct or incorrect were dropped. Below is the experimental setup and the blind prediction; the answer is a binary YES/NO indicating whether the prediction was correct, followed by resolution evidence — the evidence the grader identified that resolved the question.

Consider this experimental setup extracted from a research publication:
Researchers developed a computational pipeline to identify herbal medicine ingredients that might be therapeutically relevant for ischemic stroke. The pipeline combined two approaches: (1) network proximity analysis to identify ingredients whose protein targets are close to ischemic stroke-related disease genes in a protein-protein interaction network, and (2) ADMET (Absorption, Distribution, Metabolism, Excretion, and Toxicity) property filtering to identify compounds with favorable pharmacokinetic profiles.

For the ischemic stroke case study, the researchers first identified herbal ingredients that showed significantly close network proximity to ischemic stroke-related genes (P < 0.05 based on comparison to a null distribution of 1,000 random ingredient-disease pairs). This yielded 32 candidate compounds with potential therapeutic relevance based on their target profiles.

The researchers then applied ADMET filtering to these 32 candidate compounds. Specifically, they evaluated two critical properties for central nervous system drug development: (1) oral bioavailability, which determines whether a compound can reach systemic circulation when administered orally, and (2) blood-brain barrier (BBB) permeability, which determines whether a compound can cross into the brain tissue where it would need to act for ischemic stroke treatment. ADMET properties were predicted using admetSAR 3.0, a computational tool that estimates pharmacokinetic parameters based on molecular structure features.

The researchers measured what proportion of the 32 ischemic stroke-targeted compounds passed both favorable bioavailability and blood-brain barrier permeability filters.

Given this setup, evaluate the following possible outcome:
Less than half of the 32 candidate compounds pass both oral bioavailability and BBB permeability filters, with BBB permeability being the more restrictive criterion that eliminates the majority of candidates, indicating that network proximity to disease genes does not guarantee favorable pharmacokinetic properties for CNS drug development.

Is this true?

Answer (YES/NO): NO